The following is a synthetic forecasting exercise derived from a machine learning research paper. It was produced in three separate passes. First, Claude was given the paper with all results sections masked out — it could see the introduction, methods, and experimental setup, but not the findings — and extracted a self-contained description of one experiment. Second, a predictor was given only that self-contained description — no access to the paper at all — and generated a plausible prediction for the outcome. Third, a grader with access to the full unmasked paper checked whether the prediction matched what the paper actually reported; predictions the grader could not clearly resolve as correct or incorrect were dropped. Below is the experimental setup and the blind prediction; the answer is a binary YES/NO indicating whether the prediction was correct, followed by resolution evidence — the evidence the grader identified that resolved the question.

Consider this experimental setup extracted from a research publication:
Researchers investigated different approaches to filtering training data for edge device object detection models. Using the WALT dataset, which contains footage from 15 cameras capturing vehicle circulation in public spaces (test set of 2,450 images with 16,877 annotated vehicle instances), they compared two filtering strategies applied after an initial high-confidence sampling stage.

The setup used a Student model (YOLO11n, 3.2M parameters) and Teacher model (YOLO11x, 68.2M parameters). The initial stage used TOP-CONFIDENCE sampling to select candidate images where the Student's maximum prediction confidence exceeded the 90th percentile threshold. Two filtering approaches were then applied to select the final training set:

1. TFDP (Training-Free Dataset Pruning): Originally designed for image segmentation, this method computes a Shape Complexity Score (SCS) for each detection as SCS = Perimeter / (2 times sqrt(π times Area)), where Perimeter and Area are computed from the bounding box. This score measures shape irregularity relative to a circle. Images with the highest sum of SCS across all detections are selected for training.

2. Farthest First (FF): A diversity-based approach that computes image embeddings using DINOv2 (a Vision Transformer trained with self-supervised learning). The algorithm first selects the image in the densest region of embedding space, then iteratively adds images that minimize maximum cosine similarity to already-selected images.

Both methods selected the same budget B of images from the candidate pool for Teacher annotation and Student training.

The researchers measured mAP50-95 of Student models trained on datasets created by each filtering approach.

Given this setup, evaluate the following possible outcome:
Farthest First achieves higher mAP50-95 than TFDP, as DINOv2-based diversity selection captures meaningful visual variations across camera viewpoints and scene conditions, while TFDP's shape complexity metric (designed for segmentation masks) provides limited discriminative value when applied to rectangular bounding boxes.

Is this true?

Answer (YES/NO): YES